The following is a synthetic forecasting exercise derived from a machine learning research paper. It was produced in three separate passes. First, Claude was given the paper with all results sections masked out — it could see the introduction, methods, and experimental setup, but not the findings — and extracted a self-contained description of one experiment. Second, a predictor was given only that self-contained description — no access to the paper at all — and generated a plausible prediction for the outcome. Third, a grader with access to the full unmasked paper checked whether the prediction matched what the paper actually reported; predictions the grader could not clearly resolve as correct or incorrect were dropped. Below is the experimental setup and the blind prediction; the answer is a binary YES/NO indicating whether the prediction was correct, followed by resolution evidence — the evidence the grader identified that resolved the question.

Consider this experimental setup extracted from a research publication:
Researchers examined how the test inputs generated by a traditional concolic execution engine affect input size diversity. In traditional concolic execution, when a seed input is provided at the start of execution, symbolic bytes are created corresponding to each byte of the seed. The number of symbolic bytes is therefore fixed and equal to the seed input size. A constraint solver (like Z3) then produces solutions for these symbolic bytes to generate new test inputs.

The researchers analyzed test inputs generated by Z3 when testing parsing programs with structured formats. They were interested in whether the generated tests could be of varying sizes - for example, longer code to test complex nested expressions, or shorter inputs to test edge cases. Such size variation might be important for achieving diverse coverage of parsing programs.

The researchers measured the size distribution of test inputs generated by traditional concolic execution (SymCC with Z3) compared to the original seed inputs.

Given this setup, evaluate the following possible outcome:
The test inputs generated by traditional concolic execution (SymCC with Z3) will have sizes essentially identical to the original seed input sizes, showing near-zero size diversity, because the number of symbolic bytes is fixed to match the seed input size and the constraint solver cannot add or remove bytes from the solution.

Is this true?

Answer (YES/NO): YES